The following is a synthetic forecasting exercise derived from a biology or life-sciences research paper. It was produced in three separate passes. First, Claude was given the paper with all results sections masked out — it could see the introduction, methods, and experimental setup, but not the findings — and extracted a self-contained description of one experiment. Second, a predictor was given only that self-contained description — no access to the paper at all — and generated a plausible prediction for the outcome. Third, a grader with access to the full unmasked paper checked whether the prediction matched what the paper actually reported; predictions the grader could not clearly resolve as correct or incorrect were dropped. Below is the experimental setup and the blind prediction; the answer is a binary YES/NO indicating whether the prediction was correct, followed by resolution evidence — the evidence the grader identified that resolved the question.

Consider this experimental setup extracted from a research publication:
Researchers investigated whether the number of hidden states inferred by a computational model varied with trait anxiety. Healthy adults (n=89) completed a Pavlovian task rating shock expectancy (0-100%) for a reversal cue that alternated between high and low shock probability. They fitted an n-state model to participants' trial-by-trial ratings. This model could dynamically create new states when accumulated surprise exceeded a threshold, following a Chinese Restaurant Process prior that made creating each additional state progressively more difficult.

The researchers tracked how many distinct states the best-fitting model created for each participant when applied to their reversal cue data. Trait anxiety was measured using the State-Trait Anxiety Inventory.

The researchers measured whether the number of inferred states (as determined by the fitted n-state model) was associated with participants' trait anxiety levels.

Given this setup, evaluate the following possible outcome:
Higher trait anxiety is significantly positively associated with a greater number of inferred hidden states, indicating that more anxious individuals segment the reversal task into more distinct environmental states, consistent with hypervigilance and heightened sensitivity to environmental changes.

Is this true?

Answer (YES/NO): NO